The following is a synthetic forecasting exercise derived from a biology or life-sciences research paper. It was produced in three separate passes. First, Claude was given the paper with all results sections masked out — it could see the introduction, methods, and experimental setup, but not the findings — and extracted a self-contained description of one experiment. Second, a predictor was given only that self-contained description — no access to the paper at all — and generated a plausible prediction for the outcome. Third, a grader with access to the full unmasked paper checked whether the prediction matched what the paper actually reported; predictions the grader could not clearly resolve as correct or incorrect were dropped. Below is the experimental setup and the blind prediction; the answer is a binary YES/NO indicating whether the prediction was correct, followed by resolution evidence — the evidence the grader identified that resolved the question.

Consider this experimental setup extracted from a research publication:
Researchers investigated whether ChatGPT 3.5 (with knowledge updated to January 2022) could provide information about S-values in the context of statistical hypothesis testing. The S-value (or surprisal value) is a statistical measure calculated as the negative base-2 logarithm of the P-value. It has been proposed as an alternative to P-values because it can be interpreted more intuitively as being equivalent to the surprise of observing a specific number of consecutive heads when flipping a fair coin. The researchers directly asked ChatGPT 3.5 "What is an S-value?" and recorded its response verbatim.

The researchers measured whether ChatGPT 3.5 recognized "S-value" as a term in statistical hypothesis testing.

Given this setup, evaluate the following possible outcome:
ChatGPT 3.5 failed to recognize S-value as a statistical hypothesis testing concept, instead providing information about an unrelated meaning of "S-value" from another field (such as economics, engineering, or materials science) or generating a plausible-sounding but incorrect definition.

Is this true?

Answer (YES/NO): NO